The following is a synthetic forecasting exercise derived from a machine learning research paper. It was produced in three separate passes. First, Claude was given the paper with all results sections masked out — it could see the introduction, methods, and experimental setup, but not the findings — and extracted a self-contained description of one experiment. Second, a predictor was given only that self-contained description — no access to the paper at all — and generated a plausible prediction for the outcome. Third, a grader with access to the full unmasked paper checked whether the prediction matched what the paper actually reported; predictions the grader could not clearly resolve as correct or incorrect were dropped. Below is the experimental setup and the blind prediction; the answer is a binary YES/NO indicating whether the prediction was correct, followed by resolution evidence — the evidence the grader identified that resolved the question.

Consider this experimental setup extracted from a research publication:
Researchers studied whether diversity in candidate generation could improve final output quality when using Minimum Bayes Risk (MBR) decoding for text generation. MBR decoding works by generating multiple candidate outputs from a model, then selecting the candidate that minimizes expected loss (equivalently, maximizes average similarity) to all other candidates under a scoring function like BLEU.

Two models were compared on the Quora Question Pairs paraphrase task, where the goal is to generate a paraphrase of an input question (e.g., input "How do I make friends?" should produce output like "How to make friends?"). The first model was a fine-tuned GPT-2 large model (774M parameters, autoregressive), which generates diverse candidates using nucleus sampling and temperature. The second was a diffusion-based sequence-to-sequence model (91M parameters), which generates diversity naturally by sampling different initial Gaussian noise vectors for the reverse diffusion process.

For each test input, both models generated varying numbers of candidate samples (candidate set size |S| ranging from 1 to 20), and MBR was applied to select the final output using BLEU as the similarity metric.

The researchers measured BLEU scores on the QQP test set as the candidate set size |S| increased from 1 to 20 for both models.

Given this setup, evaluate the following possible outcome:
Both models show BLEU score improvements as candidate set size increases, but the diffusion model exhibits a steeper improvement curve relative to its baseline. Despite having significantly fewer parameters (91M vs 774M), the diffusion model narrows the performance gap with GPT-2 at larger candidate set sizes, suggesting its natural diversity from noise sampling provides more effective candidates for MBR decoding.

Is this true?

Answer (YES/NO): NO